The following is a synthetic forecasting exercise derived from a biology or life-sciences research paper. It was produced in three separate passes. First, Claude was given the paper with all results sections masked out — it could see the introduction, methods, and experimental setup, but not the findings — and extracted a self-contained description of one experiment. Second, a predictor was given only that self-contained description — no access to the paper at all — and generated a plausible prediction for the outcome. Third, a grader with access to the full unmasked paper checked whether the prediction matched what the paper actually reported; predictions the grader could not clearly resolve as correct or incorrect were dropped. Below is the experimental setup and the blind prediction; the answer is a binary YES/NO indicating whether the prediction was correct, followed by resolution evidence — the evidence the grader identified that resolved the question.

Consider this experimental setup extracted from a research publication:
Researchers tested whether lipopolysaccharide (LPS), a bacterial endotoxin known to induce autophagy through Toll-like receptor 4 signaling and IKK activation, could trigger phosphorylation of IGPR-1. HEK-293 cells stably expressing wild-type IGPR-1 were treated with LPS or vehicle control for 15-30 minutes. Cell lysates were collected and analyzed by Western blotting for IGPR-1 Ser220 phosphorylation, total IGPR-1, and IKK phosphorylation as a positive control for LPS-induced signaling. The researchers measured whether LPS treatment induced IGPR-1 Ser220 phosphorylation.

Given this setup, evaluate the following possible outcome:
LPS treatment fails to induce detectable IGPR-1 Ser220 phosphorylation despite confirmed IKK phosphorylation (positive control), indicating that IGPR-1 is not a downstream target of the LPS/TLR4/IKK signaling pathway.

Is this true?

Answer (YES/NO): NO